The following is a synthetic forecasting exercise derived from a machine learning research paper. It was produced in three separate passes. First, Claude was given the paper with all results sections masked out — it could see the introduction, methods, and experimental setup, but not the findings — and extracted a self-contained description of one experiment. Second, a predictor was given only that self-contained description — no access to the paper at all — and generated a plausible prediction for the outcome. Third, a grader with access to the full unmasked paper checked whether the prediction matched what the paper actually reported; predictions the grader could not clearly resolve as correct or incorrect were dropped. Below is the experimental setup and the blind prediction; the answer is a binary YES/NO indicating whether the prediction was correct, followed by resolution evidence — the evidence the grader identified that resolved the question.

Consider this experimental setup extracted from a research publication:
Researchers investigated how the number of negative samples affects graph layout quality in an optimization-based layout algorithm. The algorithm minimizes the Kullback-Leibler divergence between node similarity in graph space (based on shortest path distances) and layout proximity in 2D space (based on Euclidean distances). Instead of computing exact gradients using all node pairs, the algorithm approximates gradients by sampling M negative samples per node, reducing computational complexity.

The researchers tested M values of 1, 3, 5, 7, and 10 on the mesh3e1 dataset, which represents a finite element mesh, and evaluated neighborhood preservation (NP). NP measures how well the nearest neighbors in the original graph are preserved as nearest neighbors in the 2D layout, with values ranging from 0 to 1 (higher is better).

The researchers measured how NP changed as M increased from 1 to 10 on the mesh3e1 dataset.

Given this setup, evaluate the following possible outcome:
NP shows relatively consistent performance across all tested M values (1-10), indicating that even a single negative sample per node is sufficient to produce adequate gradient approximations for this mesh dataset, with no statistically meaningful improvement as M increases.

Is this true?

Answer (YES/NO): NO